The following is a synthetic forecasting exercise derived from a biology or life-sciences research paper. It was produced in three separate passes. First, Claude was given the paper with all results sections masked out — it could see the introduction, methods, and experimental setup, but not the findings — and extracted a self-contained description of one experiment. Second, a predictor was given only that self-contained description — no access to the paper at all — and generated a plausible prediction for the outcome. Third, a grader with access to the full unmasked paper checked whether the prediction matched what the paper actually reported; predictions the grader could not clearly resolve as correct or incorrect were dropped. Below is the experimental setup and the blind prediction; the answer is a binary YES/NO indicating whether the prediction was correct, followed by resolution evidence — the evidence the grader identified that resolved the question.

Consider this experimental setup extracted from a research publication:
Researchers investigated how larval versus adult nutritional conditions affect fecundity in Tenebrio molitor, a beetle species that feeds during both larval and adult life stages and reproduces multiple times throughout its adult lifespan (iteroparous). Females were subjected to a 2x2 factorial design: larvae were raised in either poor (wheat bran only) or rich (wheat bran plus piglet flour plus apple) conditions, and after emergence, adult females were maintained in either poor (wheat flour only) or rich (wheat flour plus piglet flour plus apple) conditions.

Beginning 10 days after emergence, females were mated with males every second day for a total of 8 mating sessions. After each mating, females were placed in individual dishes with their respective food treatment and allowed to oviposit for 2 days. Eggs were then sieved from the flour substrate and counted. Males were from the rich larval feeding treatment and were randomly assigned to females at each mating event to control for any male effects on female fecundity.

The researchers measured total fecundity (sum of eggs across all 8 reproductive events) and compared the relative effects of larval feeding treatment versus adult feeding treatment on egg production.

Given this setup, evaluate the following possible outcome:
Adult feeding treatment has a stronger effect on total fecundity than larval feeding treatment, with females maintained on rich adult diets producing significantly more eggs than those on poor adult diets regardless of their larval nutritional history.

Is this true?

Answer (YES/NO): YES